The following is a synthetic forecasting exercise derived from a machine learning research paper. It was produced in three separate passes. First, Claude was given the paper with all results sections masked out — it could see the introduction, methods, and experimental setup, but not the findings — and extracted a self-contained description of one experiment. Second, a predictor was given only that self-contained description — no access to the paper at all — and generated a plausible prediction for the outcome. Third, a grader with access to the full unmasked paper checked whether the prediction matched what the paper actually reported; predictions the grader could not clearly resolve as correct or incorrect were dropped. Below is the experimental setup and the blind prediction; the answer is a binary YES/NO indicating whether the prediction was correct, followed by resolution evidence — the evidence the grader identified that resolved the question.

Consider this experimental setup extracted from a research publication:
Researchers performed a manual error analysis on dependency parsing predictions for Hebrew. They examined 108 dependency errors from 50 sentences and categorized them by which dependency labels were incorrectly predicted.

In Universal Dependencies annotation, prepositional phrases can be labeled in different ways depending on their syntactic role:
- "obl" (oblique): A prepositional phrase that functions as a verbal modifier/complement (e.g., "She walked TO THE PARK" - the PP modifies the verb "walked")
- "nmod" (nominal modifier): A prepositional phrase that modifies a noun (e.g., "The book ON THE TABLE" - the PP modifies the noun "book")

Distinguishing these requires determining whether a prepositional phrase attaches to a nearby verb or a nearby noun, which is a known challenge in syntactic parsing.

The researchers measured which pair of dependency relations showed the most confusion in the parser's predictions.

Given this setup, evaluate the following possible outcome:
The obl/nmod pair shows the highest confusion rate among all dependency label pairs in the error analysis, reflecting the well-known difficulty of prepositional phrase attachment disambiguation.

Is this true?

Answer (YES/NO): YES